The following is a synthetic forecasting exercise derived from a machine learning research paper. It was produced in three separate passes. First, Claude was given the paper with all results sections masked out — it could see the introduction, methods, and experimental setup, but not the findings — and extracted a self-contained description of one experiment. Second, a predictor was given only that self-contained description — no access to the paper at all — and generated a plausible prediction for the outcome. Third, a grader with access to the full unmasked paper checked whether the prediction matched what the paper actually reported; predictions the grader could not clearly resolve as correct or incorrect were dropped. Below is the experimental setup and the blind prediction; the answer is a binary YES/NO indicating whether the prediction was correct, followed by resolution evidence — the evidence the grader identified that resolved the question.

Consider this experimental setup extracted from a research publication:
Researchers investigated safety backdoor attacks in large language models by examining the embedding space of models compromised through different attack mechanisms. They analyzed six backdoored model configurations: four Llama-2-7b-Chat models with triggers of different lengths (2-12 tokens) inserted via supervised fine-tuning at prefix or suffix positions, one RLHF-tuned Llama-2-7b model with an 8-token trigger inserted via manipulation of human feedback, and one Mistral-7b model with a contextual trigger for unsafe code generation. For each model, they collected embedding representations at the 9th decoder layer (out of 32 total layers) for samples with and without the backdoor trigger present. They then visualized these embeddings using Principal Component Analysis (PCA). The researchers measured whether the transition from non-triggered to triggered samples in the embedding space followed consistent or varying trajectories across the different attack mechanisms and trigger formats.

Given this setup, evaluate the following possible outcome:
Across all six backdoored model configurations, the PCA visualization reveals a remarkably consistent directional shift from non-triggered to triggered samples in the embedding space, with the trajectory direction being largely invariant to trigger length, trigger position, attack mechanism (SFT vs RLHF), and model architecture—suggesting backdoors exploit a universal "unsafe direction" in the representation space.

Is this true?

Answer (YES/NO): YES